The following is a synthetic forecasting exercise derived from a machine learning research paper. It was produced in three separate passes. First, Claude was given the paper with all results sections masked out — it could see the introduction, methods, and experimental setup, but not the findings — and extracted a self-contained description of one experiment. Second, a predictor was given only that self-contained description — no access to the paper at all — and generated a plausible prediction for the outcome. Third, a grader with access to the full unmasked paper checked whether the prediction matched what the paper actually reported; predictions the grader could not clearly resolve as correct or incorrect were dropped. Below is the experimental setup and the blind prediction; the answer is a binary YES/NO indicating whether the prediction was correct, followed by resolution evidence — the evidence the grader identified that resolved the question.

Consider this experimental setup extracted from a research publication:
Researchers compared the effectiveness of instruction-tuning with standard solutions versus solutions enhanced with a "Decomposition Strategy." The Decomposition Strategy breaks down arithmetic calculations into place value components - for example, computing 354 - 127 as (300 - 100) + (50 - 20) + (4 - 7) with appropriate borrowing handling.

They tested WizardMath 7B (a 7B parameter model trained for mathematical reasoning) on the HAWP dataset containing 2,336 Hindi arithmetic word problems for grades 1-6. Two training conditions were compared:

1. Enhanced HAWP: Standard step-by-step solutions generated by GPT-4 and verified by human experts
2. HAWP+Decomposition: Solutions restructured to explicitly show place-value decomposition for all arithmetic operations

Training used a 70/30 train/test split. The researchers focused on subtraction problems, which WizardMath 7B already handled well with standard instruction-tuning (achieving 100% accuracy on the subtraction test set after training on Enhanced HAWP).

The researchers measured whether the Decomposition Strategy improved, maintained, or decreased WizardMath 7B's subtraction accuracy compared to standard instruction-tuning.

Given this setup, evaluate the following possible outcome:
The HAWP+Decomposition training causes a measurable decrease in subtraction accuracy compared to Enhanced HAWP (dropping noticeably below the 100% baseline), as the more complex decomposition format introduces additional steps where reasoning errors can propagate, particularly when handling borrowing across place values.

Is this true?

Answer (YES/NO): NO